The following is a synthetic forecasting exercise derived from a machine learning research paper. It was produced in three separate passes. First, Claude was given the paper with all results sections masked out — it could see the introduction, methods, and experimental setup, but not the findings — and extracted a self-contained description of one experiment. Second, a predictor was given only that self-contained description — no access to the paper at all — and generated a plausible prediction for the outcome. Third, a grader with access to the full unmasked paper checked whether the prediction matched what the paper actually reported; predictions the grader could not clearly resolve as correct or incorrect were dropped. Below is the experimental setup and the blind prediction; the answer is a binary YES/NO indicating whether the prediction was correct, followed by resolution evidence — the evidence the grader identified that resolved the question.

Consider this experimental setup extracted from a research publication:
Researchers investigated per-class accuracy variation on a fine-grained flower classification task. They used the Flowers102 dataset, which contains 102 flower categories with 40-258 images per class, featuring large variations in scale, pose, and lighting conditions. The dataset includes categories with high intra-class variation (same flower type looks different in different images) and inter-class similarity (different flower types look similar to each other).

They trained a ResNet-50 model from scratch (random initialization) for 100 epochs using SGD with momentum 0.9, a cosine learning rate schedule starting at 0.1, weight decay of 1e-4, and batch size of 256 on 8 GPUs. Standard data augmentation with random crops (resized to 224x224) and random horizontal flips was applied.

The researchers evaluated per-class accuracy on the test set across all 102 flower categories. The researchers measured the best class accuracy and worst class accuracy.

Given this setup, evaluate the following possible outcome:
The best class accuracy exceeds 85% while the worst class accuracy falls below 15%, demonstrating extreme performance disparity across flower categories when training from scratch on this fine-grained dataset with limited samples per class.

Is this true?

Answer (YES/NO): YES